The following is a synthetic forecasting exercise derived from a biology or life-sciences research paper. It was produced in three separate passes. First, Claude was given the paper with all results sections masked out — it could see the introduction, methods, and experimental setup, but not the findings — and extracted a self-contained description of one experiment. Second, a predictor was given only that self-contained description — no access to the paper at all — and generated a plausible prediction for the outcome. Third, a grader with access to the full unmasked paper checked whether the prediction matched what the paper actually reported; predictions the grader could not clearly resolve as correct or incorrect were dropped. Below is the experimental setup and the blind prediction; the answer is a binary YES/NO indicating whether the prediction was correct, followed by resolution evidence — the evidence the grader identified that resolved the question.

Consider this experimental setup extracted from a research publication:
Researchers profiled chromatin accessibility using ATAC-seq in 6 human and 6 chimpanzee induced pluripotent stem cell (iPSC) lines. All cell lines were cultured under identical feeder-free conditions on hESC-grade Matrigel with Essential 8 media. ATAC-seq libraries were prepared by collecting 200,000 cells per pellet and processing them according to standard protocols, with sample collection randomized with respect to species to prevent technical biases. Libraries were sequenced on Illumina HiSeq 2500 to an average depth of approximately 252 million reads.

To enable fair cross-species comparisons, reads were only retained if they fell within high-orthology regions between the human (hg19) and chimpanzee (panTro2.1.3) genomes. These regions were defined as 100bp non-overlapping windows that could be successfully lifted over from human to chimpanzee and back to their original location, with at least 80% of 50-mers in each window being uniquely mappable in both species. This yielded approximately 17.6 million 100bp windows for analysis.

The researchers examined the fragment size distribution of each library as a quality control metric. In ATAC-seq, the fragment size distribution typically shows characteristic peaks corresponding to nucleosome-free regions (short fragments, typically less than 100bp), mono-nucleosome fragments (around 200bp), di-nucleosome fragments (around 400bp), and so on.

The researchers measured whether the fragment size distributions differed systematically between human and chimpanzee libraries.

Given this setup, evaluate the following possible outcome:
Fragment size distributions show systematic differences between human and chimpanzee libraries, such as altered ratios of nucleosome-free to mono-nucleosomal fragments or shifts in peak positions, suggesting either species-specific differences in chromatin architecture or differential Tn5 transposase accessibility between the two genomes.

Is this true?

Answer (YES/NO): YES